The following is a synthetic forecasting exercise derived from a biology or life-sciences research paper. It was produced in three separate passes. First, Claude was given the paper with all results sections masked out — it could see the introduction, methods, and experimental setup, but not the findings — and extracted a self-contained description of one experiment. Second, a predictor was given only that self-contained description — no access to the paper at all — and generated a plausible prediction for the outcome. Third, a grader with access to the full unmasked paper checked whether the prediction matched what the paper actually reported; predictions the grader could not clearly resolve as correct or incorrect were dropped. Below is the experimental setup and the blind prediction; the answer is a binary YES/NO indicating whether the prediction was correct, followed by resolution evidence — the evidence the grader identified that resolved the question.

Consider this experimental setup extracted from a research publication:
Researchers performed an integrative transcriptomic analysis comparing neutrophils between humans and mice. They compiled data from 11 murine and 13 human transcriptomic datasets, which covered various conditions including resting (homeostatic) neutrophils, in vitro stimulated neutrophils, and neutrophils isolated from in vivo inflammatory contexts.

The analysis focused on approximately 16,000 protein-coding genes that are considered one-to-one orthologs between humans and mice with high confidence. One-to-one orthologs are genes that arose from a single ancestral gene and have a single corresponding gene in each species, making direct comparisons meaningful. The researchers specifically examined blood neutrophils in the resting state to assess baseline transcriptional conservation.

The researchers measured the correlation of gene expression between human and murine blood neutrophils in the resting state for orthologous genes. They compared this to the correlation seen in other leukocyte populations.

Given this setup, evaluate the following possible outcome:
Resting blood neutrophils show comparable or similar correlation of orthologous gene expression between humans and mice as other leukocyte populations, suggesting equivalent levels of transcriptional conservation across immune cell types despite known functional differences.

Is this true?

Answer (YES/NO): NO